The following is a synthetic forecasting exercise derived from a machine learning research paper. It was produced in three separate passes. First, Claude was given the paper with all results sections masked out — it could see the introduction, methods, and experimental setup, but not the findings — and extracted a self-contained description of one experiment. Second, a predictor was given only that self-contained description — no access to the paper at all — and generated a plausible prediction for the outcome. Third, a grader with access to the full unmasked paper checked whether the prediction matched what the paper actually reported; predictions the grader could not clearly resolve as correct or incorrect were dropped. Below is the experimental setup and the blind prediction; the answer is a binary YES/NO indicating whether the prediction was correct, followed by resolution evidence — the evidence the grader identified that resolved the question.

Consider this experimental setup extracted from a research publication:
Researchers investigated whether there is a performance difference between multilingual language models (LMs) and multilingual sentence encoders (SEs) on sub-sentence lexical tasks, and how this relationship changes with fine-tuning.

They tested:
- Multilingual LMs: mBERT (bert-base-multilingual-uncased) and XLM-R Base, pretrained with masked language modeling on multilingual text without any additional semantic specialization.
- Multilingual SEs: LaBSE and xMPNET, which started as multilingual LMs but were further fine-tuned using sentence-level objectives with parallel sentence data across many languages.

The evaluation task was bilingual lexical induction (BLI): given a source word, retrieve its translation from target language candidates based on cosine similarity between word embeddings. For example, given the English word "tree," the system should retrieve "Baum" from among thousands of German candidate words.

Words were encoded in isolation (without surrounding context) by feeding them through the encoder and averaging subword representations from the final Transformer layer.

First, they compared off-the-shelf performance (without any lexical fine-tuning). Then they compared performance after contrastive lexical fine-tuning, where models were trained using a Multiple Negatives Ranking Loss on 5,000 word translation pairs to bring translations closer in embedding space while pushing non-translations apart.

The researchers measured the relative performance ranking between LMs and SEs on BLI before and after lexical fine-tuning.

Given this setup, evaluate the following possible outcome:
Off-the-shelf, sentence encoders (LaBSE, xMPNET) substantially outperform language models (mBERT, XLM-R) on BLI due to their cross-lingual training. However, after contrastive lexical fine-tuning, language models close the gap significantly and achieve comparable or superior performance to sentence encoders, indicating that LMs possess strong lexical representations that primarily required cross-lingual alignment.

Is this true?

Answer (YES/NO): NO